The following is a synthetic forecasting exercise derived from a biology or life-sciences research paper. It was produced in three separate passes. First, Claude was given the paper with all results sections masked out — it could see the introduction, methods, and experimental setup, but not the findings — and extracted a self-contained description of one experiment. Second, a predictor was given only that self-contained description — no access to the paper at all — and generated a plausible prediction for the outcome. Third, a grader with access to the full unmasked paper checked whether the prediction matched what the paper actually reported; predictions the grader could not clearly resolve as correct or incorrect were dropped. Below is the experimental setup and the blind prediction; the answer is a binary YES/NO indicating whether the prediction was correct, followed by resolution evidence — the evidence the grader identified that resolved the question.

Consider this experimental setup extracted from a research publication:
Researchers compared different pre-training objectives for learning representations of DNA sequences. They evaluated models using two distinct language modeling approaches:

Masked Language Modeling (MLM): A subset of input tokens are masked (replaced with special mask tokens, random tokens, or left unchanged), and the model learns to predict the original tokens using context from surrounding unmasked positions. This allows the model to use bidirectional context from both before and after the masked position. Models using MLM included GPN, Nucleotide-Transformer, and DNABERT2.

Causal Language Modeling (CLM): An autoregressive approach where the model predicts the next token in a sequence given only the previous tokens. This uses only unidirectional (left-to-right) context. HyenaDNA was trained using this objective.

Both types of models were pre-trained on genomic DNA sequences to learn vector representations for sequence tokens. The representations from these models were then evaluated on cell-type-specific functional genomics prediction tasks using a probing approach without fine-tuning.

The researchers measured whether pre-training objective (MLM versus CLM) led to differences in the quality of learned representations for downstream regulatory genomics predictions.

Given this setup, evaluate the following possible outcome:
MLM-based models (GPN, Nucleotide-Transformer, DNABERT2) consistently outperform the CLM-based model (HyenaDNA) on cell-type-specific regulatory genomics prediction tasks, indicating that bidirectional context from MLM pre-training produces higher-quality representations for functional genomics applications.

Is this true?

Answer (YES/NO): NO